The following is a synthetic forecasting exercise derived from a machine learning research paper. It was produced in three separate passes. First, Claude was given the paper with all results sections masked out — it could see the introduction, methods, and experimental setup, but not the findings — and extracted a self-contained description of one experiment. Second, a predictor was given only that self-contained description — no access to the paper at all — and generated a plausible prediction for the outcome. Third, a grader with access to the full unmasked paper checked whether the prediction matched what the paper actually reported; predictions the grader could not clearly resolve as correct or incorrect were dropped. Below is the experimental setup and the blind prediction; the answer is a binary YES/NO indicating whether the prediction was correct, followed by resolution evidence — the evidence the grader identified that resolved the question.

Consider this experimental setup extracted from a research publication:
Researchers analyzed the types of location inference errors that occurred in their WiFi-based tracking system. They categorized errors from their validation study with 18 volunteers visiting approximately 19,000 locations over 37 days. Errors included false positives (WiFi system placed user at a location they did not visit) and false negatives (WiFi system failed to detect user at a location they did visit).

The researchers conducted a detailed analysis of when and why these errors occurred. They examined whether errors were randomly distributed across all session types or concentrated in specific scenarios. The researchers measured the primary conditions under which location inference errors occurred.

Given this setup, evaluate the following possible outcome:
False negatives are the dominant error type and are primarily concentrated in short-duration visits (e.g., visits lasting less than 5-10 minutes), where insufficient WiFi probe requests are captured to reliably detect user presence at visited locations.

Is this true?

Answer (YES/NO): NO